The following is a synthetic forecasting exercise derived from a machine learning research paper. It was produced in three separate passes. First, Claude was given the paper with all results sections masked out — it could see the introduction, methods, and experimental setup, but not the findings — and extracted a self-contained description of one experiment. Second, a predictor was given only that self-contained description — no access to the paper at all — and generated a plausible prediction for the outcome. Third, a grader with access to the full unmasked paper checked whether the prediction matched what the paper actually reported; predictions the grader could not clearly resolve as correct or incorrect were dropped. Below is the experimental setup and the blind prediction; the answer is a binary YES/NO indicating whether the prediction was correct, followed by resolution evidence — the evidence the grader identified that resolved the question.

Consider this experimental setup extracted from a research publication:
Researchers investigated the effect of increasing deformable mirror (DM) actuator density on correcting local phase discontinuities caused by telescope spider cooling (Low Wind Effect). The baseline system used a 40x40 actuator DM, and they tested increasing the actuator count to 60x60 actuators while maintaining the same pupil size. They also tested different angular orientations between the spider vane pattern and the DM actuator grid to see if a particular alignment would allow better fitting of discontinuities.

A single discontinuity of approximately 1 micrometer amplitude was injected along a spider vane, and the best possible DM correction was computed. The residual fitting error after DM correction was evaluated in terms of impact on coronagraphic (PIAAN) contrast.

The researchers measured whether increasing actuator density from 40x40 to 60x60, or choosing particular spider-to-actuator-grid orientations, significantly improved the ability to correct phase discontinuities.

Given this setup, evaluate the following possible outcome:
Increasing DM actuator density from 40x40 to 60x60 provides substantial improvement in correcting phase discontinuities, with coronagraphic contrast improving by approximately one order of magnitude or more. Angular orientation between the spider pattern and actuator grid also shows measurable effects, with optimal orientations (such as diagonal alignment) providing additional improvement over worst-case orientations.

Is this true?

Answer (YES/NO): NO